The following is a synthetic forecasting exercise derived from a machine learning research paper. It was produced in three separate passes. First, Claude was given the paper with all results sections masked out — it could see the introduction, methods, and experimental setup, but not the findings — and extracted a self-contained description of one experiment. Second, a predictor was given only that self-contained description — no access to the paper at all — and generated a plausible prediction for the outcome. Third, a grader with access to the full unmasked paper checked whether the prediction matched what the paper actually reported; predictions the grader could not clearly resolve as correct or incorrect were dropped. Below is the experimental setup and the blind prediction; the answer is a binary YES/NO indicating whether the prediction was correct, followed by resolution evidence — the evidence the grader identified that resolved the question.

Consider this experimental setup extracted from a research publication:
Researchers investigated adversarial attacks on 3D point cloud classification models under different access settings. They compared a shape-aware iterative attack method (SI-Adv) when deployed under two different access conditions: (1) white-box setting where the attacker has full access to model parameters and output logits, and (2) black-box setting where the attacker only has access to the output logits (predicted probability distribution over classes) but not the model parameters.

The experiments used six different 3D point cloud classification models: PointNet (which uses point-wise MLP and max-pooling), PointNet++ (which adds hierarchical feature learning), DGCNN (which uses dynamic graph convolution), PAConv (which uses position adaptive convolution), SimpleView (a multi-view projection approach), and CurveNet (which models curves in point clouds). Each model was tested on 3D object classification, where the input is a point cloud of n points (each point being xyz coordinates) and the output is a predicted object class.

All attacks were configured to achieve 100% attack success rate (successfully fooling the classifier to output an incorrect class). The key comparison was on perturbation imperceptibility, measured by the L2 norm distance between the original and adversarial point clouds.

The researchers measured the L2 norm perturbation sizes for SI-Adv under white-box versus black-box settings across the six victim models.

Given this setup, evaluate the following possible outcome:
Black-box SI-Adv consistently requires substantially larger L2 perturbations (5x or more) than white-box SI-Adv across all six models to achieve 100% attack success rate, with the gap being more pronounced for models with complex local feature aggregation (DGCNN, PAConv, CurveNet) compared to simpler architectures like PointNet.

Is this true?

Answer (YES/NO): NO